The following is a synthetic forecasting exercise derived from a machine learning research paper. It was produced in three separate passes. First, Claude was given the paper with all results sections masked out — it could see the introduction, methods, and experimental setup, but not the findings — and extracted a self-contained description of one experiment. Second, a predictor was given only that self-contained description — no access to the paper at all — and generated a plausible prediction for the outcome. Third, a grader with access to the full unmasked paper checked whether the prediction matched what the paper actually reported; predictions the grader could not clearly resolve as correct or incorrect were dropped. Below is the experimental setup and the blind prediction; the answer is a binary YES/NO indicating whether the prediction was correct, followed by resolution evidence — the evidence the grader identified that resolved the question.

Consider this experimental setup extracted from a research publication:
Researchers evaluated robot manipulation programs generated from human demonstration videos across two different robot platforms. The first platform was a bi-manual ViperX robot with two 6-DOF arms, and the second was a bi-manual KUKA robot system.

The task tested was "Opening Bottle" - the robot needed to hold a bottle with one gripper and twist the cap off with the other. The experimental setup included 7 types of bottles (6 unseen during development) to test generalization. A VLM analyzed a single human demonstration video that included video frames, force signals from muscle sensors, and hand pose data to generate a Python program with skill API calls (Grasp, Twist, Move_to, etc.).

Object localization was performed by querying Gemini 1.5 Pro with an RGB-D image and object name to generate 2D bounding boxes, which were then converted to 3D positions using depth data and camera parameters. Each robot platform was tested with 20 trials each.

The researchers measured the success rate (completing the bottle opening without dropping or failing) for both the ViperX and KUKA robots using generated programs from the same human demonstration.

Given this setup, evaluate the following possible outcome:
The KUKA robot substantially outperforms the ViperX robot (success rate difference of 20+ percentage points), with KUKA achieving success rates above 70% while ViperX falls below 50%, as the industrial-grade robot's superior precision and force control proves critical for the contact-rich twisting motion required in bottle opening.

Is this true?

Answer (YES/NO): NO